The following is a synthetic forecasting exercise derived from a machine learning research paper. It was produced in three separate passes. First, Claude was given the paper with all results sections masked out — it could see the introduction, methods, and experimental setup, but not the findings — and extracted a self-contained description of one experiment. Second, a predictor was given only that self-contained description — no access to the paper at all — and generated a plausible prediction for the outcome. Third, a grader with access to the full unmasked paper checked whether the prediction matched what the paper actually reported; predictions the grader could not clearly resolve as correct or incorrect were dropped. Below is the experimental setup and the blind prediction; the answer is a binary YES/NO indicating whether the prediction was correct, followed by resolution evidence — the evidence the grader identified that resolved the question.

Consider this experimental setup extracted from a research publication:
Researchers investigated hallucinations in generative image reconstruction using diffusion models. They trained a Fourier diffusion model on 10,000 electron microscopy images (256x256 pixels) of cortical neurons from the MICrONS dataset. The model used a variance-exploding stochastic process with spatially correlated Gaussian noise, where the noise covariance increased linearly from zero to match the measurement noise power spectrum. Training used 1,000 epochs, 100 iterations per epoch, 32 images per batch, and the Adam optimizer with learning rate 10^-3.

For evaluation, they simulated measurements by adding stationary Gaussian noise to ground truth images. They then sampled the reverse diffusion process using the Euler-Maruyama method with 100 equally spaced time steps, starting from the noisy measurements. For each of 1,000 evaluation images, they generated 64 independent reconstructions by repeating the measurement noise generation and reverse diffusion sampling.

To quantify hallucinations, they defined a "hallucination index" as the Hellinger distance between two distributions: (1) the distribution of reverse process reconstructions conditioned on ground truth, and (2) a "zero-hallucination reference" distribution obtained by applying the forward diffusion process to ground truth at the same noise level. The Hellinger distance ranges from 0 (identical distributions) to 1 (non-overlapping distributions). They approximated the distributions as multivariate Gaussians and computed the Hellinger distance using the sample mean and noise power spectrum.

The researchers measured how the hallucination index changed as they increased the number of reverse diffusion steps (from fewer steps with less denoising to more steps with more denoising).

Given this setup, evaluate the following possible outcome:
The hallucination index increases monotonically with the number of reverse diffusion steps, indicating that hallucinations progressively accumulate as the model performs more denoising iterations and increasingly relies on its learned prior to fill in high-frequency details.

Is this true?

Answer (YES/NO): YES